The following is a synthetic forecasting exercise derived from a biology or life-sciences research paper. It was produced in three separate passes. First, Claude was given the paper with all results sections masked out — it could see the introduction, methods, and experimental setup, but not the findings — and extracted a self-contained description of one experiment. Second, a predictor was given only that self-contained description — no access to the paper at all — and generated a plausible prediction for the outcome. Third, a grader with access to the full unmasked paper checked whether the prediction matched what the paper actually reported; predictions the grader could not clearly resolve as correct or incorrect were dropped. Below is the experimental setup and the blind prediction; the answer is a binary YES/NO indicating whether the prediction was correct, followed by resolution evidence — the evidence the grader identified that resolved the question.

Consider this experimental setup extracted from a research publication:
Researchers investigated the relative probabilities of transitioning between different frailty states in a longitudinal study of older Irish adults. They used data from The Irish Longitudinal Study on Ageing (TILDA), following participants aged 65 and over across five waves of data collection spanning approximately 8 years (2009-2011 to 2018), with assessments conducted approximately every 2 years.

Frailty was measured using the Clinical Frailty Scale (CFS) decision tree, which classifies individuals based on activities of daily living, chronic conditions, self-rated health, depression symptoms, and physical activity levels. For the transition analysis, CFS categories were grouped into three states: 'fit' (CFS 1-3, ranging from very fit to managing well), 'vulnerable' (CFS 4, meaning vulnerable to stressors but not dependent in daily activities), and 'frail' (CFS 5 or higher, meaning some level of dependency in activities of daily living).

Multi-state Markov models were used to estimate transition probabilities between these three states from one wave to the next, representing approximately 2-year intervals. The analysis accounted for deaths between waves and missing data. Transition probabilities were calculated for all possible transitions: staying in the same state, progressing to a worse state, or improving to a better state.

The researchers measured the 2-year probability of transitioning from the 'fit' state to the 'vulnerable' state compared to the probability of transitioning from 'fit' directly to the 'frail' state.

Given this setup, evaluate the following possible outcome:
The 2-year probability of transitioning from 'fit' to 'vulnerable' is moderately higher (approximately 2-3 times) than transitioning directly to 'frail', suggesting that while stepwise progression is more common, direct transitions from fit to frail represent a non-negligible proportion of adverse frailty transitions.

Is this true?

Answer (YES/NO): NO